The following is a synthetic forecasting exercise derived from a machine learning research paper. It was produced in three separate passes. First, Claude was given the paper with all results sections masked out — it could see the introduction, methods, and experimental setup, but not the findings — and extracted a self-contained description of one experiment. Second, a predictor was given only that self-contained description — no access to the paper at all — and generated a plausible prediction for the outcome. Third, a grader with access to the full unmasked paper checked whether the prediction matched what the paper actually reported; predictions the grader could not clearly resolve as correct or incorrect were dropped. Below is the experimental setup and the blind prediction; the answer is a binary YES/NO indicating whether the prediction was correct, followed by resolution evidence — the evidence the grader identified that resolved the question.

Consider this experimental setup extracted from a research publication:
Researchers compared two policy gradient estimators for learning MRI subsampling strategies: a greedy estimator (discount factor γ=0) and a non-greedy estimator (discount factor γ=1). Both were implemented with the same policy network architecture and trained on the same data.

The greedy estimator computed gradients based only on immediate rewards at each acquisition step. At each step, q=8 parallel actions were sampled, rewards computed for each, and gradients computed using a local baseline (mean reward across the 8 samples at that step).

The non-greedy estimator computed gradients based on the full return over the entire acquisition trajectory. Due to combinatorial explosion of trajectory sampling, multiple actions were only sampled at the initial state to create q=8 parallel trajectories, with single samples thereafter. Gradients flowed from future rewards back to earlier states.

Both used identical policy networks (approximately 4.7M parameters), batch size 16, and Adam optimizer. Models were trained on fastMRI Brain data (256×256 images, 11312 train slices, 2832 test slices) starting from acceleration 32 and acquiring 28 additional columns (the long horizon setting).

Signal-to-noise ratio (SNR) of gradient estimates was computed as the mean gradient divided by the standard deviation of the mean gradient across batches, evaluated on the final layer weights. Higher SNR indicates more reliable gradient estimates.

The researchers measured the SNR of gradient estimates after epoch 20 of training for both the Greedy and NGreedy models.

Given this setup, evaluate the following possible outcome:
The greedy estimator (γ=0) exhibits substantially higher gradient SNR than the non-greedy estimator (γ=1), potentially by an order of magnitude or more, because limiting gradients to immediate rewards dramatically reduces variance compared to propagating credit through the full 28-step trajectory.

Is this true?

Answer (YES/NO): YES